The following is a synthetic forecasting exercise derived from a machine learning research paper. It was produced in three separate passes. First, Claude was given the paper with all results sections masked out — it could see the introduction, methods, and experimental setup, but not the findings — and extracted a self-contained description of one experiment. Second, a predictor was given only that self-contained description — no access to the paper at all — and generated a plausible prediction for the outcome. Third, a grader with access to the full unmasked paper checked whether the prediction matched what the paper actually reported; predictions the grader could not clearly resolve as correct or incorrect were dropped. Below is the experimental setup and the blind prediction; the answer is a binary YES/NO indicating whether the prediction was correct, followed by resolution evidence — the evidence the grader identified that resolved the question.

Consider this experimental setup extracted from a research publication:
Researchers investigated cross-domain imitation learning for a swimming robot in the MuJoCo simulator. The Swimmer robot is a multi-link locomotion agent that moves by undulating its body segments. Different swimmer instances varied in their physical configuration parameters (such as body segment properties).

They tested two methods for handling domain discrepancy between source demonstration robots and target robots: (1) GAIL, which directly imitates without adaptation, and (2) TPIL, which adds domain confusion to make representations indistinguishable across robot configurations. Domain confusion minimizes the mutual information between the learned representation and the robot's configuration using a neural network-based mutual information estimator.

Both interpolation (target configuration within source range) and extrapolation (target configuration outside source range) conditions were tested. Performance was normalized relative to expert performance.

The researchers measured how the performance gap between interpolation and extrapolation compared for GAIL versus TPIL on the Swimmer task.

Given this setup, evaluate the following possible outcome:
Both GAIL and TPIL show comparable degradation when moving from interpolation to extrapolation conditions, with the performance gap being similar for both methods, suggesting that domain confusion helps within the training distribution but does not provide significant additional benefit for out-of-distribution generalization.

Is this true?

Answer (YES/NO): YES